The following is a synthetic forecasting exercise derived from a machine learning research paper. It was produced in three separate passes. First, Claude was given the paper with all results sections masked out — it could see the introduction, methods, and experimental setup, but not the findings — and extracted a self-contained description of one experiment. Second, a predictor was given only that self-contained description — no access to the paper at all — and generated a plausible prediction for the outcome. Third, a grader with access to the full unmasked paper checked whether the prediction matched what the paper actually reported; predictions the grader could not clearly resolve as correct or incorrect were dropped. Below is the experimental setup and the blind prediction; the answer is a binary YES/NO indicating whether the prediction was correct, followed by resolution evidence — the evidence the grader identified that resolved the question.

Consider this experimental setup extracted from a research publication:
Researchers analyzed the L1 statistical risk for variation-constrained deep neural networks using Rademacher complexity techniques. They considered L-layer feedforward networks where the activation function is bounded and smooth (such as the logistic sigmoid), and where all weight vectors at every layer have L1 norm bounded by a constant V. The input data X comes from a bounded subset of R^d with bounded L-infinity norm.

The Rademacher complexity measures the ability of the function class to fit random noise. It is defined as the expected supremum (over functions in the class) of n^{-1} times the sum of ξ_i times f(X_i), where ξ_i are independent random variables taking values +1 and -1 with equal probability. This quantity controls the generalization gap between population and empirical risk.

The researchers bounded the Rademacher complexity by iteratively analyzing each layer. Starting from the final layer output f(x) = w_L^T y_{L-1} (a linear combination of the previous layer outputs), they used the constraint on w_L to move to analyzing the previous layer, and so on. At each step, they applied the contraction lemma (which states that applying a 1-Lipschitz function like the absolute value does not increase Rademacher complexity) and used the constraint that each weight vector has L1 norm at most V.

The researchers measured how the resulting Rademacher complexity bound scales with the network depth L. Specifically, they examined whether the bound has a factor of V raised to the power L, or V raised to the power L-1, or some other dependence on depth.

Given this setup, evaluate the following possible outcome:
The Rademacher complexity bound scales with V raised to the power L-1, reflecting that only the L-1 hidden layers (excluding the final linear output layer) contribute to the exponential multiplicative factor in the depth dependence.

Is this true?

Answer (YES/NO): YES